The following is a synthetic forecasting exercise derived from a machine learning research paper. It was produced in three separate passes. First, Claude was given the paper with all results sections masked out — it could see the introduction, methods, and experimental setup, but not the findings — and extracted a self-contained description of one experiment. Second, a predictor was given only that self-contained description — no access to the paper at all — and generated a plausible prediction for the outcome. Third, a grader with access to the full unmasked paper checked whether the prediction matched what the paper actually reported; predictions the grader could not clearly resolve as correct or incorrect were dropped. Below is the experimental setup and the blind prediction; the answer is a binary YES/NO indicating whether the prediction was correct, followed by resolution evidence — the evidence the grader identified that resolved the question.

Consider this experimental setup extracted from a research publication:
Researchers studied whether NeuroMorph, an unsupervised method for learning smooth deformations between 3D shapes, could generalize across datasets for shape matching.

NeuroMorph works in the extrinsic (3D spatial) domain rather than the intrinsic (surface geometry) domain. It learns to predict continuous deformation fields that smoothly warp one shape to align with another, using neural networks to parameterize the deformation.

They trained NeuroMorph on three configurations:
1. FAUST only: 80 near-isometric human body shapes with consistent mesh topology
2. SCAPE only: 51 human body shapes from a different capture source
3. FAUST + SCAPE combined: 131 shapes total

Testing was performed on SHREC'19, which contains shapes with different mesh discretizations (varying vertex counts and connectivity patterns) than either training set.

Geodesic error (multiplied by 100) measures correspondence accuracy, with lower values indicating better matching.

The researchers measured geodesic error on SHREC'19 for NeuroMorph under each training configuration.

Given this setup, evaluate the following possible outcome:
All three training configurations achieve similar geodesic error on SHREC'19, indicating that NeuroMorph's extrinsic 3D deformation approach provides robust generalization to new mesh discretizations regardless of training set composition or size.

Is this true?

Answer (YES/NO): NO